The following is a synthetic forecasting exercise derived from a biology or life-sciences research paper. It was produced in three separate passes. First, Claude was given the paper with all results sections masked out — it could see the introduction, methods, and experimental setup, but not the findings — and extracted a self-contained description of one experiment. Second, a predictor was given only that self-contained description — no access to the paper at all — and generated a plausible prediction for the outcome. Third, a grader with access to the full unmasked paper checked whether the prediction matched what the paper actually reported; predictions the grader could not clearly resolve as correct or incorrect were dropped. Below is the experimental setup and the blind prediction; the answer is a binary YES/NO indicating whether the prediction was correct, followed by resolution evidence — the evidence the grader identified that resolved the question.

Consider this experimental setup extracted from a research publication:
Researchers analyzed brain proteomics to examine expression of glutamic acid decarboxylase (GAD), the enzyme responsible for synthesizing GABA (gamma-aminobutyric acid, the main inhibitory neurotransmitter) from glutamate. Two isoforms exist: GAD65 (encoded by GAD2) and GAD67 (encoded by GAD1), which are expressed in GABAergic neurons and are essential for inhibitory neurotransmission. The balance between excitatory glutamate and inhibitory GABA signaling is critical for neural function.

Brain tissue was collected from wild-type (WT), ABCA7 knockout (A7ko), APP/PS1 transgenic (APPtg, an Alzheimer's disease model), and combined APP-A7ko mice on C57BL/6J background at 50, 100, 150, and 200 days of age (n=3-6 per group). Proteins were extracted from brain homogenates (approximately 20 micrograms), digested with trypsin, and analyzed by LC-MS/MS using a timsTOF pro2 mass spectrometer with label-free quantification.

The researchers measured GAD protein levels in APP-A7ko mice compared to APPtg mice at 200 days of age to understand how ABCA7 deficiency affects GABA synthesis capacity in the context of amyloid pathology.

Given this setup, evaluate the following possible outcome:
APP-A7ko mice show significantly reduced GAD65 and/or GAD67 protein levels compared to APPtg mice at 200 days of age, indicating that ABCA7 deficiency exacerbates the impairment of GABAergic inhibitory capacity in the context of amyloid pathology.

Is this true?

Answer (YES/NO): YES